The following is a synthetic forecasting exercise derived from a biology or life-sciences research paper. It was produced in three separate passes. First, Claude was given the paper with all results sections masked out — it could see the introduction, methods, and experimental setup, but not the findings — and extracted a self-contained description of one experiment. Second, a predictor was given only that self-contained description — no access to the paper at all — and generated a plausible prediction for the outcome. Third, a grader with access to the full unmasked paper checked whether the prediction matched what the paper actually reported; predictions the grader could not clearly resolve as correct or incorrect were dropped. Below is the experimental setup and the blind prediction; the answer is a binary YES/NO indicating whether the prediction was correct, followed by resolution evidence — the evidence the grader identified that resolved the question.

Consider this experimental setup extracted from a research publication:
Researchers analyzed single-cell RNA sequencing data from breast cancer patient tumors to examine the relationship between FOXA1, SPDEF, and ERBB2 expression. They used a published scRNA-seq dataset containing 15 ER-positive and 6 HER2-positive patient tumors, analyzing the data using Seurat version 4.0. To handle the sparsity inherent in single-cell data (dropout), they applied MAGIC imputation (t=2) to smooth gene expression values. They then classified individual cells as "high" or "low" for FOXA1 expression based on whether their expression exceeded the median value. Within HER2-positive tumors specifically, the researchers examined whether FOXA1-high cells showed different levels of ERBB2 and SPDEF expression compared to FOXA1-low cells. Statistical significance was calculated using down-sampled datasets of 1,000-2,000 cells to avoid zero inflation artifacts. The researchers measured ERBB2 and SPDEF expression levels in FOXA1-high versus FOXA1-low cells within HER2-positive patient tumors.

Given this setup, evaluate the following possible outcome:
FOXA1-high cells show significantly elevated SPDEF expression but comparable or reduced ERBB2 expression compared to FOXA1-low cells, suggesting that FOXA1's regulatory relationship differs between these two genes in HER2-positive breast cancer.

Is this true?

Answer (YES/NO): NO